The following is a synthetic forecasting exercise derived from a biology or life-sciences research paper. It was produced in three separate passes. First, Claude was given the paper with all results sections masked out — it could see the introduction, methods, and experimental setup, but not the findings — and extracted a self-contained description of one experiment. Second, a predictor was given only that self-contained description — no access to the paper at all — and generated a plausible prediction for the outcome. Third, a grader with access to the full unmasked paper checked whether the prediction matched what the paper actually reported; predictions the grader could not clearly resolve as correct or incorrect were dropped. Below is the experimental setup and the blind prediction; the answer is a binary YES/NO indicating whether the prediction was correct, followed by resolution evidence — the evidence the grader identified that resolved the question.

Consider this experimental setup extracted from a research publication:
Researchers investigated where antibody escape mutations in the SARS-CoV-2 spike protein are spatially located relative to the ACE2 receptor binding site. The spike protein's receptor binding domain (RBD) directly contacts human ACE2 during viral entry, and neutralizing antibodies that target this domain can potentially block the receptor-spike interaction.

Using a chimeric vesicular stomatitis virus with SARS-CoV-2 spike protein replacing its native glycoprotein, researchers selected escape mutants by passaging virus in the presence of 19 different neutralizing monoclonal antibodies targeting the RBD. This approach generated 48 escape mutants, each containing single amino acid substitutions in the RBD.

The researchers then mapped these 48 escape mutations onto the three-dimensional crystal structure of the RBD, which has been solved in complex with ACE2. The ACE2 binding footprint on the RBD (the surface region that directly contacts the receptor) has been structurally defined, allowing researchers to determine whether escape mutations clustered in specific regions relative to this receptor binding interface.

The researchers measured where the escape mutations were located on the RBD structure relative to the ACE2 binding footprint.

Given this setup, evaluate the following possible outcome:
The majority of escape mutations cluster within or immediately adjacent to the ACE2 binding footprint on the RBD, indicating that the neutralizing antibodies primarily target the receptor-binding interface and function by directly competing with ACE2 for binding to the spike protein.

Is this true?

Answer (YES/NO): YES